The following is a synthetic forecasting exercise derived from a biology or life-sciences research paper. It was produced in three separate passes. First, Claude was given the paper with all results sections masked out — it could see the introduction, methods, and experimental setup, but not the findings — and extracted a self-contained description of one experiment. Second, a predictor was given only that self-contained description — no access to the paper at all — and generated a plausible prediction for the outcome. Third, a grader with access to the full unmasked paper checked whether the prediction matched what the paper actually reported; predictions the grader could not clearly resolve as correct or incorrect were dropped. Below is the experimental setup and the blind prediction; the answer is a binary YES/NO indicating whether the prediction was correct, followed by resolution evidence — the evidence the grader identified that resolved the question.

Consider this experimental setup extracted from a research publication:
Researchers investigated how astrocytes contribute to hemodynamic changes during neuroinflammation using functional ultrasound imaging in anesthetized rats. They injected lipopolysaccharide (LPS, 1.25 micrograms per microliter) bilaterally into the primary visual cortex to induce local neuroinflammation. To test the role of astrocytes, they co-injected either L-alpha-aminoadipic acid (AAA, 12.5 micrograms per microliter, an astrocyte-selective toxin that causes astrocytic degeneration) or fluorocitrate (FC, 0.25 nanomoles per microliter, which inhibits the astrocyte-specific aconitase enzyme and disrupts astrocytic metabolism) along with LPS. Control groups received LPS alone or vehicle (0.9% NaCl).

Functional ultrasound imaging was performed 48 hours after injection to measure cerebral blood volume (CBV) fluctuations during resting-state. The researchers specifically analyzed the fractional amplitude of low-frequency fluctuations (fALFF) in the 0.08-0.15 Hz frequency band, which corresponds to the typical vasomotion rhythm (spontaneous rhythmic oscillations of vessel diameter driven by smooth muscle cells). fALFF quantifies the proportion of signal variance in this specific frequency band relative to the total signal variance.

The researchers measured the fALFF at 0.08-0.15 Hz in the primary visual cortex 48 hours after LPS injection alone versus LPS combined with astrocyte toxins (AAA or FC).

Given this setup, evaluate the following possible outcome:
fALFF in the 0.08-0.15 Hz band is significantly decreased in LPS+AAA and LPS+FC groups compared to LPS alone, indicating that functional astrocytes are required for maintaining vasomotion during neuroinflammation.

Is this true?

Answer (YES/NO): YES